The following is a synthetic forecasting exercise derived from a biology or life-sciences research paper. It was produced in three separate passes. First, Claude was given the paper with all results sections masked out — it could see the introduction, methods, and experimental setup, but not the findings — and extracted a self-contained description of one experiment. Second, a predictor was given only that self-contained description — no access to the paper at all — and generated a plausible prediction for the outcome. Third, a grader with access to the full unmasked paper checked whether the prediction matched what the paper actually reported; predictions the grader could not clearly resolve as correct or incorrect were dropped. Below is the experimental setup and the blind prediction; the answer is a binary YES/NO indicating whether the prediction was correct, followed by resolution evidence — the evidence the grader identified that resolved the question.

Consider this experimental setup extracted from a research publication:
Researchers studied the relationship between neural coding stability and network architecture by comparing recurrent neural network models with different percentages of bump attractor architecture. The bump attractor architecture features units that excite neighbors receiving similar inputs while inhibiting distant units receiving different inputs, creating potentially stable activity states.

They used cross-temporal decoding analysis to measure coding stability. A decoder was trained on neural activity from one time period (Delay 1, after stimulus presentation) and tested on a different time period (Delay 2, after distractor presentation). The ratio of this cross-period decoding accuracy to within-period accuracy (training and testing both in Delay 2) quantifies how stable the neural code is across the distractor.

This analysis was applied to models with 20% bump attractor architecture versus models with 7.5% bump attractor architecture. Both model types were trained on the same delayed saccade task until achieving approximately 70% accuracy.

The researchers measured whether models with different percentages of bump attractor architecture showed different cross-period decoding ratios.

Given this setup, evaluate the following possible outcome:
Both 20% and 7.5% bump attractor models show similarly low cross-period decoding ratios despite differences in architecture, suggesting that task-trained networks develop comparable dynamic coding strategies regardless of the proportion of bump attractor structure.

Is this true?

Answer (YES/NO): NO